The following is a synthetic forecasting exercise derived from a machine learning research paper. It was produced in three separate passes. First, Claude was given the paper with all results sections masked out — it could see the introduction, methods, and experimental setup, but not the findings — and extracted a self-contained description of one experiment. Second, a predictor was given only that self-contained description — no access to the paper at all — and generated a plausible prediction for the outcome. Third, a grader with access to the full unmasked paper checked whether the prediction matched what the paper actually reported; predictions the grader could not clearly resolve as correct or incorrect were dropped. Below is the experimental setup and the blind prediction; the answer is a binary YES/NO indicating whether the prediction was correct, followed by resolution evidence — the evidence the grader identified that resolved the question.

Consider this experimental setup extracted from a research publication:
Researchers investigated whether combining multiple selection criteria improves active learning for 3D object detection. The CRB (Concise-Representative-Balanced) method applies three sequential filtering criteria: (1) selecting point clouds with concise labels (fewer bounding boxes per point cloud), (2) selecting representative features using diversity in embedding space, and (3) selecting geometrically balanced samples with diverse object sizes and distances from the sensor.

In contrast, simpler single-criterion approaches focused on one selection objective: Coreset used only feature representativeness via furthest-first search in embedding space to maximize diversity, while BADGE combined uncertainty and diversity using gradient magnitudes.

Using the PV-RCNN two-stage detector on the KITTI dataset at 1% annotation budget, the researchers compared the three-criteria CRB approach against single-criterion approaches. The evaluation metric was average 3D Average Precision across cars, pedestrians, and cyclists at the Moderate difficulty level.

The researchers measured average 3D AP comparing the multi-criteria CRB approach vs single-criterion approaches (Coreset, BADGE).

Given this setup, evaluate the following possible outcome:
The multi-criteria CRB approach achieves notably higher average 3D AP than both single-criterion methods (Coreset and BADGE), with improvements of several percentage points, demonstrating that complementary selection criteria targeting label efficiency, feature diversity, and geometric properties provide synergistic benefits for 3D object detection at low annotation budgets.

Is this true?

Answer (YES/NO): YES